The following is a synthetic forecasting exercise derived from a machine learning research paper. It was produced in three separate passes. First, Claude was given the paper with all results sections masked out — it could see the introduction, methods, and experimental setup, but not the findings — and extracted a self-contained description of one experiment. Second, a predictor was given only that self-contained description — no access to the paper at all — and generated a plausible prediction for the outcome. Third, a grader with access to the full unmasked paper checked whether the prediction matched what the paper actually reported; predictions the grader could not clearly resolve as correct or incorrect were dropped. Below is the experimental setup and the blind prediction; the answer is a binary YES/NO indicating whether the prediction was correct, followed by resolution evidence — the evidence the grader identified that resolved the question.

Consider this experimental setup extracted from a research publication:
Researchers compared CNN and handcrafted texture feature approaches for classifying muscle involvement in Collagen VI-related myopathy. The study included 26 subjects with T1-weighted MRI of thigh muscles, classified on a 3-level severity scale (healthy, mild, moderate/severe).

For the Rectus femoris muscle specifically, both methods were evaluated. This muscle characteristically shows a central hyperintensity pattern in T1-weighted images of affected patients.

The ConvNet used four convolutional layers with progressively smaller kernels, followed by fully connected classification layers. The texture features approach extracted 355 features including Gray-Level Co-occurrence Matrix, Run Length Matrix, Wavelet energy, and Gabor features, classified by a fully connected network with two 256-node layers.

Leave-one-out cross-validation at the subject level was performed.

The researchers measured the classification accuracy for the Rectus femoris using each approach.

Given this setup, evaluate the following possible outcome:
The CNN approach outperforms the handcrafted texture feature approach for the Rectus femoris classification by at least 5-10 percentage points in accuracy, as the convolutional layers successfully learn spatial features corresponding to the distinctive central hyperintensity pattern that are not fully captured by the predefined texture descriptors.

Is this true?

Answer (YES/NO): NO